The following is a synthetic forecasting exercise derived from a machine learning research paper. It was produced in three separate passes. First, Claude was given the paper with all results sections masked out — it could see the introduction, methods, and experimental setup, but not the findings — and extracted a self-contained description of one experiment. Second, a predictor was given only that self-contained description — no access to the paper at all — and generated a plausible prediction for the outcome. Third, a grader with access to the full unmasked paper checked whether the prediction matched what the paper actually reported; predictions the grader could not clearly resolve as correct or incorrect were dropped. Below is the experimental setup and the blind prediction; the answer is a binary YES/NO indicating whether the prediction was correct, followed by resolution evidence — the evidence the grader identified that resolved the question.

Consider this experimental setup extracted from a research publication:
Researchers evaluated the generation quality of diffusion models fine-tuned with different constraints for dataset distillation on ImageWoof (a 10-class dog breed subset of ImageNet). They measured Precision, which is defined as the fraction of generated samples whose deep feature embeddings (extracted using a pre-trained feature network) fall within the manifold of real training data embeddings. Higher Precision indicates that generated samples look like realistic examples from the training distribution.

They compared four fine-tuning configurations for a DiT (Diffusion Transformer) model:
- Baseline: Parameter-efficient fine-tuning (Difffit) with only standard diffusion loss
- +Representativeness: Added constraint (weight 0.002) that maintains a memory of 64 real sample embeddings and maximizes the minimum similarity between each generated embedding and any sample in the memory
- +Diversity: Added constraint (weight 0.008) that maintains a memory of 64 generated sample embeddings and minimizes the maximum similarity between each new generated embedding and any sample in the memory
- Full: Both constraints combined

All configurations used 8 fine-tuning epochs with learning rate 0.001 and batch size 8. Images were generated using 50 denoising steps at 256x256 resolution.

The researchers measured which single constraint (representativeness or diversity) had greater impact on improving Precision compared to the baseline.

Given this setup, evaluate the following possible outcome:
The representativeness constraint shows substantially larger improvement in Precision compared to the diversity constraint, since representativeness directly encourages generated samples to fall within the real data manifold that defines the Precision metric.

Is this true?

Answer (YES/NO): YES